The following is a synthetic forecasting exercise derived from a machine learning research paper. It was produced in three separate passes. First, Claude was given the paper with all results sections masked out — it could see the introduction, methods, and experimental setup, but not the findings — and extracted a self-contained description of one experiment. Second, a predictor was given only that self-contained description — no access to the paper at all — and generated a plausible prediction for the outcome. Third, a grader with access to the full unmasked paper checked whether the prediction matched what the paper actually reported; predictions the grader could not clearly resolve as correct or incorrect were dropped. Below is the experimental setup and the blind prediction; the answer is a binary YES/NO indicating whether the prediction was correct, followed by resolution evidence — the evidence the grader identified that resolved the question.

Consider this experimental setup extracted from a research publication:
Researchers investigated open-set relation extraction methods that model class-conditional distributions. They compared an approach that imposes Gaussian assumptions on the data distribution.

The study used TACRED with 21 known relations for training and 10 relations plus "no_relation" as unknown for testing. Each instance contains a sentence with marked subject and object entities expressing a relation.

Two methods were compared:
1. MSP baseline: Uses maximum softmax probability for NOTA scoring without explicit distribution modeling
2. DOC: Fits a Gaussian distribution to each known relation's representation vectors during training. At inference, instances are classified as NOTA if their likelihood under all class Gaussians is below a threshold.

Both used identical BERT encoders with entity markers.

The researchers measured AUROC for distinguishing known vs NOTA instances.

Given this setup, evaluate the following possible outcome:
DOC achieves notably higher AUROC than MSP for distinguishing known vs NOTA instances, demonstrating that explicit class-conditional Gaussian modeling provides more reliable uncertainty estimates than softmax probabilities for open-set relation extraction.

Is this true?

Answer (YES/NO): NO